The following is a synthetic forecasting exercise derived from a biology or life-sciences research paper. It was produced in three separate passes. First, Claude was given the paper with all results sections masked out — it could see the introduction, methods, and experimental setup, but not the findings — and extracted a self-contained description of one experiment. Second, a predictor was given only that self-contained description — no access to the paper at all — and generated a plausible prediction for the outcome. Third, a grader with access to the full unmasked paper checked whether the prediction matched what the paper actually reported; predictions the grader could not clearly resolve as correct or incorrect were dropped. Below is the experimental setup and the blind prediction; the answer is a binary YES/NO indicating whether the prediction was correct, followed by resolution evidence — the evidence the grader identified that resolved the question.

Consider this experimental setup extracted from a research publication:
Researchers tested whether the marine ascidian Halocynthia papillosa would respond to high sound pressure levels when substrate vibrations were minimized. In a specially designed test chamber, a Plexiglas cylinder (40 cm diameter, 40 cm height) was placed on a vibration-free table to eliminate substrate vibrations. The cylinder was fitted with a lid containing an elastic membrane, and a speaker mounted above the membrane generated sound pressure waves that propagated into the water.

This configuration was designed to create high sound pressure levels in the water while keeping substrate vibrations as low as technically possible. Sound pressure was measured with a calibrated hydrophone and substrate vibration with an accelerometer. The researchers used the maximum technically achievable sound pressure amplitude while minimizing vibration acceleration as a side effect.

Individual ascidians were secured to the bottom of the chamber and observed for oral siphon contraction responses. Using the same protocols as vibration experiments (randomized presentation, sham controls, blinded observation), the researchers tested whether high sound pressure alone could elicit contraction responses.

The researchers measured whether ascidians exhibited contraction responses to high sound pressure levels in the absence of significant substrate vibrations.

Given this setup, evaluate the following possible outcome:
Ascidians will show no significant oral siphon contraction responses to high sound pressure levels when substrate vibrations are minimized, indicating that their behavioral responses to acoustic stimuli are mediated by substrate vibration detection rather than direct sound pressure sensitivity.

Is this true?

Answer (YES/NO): YES